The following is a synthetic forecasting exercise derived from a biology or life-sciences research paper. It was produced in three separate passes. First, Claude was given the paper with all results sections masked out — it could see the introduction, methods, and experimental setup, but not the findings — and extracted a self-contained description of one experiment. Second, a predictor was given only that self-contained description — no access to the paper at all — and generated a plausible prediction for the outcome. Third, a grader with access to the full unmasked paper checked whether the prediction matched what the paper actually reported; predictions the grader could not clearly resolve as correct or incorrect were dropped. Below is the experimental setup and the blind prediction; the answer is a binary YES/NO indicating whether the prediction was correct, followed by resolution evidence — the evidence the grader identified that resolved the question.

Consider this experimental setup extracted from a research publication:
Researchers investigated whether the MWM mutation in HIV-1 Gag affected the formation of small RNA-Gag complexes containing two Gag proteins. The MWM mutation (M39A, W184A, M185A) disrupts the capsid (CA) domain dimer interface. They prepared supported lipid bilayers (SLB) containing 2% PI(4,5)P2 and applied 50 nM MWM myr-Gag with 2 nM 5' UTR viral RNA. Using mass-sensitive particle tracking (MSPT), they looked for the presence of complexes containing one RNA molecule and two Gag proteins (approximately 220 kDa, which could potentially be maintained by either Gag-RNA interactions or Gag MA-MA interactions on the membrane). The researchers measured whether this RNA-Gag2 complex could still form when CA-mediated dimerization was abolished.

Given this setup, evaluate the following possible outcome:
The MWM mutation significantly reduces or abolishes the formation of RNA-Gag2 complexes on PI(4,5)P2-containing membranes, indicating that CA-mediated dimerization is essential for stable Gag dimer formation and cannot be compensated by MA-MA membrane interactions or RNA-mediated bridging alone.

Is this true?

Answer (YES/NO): NO